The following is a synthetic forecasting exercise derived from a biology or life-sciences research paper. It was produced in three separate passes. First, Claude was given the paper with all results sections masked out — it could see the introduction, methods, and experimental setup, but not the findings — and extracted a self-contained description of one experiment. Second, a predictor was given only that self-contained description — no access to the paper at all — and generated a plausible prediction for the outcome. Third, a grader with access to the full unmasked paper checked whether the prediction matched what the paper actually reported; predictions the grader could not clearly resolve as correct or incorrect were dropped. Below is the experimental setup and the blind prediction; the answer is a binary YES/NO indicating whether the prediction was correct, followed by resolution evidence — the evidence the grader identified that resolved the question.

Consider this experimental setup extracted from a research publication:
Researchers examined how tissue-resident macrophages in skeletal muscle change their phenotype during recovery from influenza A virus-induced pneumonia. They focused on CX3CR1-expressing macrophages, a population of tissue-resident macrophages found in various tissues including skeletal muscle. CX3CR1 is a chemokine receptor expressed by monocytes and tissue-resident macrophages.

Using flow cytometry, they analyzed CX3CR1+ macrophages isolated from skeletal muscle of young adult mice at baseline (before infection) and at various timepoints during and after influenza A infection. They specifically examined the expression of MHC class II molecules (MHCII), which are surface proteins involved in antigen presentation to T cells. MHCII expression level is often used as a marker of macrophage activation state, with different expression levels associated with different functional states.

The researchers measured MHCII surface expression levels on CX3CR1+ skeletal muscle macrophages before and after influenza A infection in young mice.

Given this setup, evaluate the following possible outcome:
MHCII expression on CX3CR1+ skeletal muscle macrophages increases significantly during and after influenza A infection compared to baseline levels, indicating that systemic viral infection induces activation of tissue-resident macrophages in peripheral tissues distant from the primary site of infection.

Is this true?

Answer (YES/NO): NO